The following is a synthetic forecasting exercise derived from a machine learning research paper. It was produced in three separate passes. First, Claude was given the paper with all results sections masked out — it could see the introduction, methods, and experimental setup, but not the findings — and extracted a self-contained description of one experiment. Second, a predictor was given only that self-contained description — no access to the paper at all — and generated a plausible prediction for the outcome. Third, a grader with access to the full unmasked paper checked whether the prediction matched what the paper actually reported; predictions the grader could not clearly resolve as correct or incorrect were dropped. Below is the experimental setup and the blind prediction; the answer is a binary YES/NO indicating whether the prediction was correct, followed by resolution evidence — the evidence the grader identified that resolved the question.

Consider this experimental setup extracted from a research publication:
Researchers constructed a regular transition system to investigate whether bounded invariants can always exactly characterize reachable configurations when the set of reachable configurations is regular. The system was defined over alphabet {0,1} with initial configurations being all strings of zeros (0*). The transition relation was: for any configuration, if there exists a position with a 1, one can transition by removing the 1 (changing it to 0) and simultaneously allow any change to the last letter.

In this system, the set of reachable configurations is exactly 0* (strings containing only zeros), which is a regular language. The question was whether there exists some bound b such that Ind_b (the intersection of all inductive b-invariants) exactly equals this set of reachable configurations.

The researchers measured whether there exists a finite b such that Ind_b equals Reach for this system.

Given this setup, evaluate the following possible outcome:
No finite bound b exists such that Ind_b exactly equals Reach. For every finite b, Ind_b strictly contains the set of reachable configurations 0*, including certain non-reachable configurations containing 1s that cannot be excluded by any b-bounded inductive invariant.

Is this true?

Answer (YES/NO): YES